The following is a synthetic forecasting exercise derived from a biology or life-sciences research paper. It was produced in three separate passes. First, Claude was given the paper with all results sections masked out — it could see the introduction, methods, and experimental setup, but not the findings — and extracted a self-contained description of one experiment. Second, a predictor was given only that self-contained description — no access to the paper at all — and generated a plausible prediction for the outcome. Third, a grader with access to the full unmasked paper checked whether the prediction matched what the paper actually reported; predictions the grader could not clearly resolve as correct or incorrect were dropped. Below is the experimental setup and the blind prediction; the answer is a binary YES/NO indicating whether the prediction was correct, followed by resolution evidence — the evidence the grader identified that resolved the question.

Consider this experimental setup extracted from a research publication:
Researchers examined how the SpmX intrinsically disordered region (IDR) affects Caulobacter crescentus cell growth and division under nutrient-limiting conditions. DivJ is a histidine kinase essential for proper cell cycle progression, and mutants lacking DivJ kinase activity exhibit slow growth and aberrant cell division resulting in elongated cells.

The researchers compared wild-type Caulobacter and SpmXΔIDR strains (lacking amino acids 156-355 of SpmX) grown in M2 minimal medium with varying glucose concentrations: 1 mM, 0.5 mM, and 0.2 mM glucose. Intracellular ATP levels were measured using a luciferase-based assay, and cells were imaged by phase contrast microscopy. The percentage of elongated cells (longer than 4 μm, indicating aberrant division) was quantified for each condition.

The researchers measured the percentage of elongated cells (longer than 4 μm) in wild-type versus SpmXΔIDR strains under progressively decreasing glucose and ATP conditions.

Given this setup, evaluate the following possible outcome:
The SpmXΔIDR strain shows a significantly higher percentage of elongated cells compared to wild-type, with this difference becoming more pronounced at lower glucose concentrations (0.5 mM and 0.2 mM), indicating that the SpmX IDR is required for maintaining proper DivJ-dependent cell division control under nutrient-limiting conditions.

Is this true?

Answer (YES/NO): YES